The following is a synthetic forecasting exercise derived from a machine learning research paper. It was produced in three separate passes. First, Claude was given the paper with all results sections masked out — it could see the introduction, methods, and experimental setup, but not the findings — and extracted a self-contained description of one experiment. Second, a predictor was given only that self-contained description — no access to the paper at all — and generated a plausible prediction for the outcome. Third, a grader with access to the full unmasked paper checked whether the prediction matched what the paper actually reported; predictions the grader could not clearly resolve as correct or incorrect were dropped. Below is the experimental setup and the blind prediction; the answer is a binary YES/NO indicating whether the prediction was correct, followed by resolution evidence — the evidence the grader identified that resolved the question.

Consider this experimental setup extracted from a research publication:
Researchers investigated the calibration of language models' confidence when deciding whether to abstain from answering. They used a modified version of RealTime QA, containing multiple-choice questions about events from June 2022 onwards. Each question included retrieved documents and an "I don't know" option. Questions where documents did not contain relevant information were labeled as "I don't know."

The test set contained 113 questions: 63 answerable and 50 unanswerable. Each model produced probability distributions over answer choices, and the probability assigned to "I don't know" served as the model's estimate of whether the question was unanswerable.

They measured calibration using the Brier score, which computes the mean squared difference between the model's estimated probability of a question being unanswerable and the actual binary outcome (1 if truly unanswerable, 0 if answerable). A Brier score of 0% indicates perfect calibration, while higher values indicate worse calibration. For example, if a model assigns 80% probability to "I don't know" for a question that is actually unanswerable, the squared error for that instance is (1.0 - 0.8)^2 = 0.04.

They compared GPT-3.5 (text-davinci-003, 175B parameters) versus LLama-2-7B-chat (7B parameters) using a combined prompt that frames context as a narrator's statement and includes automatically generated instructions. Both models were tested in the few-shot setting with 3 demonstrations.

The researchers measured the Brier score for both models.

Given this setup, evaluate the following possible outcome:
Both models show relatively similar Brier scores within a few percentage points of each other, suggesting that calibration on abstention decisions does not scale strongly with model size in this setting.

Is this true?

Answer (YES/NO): NO